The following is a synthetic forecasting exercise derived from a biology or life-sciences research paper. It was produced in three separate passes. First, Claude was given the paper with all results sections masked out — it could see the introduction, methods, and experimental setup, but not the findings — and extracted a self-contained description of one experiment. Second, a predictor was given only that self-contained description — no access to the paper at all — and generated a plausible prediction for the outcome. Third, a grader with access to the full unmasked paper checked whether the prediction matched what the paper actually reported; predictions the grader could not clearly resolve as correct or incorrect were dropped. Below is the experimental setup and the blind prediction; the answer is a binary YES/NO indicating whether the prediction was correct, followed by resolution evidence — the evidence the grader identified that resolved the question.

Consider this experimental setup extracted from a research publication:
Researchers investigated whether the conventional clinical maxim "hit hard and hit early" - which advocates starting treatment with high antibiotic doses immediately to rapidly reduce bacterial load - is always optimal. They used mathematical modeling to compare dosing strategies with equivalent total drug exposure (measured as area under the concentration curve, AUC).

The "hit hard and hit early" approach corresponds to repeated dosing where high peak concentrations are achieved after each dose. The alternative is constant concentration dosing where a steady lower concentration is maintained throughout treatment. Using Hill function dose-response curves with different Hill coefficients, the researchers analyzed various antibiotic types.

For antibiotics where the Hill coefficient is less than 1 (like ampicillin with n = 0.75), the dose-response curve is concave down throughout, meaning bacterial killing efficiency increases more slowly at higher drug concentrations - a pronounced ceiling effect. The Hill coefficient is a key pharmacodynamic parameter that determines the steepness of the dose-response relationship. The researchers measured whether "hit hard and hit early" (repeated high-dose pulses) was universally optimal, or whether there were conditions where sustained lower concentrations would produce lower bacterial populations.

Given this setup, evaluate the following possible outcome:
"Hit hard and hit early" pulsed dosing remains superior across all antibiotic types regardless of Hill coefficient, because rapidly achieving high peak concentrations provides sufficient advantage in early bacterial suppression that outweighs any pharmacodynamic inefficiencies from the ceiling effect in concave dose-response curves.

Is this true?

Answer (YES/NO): NO